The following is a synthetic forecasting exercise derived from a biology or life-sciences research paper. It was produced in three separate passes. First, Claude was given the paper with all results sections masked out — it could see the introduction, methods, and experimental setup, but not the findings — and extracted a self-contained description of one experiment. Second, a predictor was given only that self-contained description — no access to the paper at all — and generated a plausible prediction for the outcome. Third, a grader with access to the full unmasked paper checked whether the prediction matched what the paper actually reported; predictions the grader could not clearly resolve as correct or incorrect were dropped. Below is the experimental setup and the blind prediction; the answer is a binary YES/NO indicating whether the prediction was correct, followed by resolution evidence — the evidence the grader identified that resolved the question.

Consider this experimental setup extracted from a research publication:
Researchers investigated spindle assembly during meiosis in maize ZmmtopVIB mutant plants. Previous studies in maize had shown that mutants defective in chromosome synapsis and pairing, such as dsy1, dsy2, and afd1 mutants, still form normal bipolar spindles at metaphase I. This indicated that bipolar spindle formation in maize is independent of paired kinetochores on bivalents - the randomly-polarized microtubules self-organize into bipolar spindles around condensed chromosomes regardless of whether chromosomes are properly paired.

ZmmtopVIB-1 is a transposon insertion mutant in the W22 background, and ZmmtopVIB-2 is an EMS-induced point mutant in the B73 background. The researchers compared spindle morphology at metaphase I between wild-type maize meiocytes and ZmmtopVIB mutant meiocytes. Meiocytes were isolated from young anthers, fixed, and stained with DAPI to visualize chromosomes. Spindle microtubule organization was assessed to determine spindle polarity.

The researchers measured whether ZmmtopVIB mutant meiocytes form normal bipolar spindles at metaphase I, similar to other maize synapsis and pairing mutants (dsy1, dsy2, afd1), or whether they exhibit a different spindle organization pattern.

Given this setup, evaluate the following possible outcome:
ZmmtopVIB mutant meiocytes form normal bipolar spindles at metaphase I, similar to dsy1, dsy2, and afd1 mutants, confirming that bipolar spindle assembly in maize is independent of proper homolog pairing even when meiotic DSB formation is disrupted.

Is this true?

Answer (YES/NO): NO